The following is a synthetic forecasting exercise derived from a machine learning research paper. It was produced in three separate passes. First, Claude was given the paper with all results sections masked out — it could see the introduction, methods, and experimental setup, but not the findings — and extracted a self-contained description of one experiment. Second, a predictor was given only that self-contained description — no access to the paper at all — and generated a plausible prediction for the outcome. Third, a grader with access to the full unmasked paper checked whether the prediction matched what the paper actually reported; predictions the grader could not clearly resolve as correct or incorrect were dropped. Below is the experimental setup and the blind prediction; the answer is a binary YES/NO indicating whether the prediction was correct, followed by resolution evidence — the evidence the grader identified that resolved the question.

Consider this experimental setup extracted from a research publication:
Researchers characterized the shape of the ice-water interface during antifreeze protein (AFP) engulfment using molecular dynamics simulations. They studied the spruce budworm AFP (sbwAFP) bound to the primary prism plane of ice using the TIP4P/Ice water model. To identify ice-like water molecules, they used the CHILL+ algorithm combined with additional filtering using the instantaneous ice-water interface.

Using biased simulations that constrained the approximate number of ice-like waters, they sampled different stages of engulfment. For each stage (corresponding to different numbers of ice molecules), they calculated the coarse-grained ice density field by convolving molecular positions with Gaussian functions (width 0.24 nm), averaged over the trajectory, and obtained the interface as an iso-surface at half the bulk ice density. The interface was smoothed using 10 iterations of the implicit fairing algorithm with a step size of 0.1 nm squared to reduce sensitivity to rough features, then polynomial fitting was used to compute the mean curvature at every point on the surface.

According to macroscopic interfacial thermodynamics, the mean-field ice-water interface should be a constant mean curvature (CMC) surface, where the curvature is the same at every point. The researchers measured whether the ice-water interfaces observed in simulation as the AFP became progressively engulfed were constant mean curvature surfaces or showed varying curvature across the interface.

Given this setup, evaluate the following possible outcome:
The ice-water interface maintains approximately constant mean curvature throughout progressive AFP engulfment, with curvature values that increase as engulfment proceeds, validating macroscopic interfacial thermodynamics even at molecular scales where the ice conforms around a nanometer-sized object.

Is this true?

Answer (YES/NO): NO